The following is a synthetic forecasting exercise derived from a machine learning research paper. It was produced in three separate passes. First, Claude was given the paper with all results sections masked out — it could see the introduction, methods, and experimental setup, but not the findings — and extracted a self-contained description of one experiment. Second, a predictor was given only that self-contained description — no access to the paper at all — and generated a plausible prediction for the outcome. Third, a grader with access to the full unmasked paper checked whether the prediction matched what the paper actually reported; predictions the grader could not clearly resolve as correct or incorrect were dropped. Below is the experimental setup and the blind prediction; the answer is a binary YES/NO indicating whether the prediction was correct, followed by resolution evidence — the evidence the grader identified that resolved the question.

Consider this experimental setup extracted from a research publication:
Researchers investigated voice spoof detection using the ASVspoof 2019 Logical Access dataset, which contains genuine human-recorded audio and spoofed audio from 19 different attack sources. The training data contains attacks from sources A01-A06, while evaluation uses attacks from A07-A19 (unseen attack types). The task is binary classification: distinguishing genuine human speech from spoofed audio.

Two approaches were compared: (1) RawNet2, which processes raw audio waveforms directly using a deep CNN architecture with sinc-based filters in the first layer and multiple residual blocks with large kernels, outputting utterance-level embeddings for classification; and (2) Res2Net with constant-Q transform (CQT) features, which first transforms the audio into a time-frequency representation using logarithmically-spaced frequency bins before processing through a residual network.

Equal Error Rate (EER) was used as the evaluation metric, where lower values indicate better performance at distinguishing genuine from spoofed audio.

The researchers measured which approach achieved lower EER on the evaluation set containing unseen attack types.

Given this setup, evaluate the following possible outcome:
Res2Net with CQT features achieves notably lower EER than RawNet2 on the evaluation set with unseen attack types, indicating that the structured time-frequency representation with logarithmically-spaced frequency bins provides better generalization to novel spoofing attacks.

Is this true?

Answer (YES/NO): YES